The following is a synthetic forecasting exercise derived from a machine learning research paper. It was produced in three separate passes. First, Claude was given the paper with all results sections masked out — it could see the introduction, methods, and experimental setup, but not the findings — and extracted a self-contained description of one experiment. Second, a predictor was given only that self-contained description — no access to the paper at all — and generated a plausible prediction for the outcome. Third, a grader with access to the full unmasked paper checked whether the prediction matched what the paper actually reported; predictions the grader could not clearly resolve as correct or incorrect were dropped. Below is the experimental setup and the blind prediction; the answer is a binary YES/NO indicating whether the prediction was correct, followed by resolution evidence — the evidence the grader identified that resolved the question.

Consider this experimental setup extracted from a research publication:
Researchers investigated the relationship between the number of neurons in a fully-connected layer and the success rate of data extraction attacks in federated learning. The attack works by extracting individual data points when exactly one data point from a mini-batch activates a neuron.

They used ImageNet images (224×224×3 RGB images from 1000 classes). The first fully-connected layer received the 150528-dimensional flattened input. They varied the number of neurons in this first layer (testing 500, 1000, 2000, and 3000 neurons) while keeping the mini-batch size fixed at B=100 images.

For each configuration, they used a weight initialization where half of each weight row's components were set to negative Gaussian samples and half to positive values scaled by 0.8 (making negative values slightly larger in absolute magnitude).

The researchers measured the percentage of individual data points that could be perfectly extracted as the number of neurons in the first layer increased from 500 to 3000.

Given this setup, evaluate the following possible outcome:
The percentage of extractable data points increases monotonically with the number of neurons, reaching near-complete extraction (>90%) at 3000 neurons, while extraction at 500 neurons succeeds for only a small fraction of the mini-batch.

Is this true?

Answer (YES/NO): NO